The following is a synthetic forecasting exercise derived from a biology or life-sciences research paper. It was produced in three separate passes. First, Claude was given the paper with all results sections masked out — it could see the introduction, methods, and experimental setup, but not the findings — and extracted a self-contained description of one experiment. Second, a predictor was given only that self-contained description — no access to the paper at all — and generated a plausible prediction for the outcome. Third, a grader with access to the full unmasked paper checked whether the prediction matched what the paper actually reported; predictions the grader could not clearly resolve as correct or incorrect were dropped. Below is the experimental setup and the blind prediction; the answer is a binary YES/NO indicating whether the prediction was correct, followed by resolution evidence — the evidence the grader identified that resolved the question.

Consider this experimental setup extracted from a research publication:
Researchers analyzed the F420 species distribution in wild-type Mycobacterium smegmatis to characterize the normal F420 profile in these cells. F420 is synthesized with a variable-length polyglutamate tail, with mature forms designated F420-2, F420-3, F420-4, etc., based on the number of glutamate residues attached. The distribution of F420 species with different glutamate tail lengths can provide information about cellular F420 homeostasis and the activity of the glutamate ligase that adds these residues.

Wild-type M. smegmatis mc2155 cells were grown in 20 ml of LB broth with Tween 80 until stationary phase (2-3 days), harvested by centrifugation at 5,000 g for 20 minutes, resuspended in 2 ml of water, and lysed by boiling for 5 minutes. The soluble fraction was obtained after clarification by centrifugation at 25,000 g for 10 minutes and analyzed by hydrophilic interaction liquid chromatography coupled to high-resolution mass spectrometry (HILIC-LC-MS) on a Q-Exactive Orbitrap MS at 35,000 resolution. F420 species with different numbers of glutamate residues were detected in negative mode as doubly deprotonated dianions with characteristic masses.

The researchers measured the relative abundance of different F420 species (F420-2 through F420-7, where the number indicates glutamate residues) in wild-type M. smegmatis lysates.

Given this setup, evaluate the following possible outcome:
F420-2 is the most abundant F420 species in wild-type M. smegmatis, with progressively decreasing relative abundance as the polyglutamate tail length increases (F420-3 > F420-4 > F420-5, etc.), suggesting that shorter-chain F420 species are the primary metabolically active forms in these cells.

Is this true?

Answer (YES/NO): NO